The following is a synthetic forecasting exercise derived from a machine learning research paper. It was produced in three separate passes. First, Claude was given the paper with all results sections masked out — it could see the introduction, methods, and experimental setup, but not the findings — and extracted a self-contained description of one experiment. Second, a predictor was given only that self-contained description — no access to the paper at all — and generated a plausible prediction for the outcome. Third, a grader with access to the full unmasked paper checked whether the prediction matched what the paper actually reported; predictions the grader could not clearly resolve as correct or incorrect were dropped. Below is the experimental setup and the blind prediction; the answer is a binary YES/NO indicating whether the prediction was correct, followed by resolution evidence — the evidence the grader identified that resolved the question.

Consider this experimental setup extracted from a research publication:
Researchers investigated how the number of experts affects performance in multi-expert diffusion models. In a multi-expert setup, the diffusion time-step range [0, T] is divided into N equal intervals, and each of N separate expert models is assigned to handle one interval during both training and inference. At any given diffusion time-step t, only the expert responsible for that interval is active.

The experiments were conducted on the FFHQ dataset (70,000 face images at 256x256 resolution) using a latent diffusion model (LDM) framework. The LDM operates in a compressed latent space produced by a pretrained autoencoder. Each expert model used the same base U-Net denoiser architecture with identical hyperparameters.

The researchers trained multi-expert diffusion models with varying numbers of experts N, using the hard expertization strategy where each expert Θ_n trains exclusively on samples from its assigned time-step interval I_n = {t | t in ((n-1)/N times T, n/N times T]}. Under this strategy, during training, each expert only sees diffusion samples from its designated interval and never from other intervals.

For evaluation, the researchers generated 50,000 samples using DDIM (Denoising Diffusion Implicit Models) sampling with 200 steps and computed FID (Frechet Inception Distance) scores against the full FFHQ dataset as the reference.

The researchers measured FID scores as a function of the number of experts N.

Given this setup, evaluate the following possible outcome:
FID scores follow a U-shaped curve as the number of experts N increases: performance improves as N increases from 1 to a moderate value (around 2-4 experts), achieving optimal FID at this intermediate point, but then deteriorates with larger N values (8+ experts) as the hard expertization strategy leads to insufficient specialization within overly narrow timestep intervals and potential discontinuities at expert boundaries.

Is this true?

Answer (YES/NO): NO